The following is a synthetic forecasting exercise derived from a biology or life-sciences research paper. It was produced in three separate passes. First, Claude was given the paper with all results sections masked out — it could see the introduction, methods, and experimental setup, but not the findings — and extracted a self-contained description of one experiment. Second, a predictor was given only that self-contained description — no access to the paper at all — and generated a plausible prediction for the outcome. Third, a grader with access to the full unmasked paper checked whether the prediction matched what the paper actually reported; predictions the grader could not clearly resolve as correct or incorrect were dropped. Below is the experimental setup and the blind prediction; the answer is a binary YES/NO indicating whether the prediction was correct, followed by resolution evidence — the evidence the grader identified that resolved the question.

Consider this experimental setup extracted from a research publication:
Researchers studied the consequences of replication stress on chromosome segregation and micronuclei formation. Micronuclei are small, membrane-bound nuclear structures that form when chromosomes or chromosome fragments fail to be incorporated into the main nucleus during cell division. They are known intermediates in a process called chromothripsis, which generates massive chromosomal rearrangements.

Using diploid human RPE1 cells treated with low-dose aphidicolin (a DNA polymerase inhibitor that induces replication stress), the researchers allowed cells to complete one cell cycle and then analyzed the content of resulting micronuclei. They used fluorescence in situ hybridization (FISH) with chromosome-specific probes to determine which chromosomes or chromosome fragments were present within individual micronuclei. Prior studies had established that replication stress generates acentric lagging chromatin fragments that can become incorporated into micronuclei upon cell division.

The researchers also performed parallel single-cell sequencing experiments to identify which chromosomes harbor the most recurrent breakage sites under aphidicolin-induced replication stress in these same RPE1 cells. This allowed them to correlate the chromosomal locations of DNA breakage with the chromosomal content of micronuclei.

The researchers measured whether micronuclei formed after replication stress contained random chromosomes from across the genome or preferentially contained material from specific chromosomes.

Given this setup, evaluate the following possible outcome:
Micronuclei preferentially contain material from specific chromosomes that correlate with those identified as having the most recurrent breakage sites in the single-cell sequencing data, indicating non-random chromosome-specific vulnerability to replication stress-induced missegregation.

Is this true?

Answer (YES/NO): YES